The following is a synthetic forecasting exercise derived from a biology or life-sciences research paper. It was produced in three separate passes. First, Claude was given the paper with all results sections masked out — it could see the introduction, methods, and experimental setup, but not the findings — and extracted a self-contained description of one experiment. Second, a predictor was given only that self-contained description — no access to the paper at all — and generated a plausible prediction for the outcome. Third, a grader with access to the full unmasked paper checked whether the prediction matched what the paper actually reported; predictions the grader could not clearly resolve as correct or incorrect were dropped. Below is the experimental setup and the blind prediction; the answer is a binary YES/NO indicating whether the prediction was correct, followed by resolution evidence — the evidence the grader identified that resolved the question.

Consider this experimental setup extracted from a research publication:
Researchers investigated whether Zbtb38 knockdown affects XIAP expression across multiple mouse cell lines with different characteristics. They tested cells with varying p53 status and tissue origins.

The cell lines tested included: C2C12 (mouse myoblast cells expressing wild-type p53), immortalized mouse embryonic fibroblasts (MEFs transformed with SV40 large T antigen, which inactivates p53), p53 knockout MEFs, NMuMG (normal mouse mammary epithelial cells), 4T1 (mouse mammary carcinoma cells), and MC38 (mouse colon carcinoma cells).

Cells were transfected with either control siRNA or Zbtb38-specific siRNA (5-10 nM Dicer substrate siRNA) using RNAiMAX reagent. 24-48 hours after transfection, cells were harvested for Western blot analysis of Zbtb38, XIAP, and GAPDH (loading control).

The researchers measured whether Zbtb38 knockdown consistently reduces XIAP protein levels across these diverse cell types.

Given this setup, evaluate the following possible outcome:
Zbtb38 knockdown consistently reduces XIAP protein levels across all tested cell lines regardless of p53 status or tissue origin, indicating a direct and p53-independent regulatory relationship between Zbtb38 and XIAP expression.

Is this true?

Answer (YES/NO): YES